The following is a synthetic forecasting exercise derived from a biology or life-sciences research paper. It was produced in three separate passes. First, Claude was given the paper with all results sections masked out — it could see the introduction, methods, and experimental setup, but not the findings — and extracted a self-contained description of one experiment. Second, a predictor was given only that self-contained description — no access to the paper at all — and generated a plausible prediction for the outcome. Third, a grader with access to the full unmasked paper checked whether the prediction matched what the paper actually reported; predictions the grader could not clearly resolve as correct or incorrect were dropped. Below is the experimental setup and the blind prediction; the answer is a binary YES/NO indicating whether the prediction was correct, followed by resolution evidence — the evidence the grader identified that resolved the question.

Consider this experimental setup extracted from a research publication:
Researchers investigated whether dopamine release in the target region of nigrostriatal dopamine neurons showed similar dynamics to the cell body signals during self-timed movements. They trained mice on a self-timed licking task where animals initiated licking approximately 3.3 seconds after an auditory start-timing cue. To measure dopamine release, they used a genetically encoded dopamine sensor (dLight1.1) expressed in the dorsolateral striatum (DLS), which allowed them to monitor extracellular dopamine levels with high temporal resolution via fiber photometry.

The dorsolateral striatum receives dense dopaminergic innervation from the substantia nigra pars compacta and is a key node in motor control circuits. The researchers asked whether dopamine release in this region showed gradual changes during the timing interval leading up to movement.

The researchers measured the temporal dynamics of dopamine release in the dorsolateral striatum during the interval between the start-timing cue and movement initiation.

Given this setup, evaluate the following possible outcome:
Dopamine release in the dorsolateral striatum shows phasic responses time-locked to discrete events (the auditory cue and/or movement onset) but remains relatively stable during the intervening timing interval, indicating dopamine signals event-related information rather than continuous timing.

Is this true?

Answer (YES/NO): NO